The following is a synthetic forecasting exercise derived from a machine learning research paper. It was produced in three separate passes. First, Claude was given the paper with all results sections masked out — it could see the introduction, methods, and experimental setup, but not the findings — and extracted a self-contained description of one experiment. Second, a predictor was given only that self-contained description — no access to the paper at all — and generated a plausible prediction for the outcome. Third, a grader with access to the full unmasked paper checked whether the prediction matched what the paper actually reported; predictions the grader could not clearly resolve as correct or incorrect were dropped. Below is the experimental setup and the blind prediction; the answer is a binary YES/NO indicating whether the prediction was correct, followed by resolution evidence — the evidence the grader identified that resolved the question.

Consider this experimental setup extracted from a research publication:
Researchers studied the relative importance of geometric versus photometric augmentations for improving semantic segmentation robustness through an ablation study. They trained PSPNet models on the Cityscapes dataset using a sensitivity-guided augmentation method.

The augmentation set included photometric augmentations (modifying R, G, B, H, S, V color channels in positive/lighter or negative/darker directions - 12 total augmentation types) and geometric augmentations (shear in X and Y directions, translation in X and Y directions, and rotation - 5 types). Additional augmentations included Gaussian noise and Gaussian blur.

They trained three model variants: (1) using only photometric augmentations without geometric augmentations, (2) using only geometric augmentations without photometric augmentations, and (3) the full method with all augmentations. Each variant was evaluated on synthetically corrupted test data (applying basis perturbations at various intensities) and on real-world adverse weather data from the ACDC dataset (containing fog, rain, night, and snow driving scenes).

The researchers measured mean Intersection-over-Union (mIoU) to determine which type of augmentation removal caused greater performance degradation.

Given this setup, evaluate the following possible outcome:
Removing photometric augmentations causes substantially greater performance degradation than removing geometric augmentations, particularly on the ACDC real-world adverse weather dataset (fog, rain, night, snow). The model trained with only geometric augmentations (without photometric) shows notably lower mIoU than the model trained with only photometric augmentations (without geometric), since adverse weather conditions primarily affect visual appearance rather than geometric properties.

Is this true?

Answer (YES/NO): NO